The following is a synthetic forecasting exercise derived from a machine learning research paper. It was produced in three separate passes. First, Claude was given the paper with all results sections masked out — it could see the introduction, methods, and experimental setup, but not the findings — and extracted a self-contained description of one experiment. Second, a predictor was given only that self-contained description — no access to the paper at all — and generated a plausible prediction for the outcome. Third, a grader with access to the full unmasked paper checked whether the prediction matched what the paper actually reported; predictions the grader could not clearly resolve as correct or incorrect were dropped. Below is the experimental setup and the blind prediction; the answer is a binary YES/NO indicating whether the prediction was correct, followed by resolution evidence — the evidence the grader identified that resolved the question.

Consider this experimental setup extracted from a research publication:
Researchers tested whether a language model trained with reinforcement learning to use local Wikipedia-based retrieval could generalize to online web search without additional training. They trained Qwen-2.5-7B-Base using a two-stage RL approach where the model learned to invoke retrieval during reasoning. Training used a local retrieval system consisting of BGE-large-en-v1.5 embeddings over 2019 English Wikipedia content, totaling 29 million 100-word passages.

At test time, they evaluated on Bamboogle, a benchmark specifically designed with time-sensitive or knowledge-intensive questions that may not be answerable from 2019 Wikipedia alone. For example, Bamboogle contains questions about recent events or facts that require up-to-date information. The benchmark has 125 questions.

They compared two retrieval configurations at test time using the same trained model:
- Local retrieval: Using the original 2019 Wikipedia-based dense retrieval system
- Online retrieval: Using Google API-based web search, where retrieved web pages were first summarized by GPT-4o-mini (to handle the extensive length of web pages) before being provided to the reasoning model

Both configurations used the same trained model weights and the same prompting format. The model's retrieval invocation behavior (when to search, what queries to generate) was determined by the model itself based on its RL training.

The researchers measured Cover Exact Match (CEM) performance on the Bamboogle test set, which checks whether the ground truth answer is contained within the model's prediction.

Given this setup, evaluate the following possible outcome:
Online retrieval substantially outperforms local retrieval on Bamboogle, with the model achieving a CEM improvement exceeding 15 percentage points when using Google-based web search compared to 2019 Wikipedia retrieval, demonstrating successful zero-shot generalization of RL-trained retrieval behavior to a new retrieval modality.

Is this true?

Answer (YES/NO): YES